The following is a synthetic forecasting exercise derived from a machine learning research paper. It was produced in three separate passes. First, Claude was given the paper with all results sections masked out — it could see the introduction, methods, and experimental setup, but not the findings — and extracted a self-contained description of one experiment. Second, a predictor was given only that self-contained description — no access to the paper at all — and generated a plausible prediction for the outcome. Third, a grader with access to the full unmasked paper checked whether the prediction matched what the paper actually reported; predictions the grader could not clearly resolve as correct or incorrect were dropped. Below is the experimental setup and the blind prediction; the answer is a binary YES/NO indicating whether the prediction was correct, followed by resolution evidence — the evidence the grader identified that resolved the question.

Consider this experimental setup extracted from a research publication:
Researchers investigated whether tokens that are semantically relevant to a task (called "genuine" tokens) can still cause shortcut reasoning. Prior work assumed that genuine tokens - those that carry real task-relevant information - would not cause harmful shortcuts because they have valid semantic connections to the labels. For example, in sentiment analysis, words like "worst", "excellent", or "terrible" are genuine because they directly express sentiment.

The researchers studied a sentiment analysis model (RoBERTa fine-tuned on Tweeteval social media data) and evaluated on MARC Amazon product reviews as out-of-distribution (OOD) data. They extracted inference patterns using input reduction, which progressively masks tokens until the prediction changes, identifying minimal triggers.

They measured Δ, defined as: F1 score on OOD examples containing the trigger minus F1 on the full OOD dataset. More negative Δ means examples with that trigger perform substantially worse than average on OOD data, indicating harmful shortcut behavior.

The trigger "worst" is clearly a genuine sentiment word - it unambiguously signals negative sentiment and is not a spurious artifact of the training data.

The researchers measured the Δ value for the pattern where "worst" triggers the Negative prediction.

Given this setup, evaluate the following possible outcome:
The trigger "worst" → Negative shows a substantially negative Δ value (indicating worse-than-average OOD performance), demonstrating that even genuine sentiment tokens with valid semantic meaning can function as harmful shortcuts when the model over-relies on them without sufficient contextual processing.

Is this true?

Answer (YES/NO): YES